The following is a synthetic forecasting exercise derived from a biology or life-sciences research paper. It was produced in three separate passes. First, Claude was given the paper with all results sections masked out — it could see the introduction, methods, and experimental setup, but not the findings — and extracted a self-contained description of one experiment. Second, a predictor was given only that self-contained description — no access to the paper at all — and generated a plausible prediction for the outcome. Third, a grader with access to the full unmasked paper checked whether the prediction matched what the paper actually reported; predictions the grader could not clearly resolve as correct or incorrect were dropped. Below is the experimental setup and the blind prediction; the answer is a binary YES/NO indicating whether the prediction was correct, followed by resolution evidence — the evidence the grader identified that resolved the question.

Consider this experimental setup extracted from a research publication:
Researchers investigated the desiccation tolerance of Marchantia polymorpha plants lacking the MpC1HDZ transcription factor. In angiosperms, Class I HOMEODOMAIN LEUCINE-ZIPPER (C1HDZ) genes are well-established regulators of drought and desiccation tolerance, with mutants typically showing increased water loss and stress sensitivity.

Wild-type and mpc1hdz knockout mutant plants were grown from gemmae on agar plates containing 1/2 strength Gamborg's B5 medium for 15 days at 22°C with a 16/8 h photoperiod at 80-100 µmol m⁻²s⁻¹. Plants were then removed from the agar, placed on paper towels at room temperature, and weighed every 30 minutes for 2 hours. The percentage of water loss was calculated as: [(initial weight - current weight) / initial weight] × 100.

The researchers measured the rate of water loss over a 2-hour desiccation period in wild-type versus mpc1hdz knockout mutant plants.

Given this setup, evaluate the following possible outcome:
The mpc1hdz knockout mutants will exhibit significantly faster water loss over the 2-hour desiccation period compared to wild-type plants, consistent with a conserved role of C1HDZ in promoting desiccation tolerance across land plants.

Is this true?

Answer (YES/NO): NO